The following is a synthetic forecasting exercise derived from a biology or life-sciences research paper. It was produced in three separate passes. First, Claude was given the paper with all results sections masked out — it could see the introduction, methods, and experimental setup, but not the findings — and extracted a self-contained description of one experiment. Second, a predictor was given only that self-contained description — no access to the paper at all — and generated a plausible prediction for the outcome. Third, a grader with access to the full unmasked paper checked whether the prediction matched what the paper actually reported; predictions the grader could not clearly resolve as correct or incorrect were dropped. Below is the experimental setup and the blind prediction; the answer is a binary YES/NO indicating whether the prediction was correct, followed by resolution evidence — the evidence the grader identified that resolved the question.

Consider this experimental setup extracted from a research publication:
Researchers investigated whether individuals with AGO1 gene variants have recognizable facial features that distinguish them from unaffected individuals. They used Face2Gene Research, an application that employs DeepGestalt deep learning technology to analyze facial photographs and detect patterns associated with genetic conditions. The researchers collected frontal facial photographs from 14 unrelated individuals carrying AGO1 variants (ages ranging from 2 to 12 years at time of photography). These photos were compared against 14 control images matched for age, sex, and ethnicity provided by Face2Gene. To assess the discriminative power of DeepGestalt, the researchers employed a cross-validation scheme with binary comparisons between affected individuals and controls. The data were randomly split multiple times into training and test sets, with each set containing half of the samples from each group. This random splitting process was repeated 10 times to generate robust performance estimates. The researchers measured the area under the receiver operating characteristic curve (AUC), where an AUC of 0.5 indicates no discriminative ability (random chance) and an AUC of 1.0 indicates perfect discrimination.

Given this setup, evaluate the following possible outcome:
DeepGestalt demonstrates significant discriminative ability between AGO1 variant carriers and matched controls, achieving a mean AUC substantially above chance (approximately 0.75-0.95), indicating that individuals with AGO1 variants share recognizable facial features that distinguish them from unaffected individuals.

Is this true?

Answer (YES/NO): NO